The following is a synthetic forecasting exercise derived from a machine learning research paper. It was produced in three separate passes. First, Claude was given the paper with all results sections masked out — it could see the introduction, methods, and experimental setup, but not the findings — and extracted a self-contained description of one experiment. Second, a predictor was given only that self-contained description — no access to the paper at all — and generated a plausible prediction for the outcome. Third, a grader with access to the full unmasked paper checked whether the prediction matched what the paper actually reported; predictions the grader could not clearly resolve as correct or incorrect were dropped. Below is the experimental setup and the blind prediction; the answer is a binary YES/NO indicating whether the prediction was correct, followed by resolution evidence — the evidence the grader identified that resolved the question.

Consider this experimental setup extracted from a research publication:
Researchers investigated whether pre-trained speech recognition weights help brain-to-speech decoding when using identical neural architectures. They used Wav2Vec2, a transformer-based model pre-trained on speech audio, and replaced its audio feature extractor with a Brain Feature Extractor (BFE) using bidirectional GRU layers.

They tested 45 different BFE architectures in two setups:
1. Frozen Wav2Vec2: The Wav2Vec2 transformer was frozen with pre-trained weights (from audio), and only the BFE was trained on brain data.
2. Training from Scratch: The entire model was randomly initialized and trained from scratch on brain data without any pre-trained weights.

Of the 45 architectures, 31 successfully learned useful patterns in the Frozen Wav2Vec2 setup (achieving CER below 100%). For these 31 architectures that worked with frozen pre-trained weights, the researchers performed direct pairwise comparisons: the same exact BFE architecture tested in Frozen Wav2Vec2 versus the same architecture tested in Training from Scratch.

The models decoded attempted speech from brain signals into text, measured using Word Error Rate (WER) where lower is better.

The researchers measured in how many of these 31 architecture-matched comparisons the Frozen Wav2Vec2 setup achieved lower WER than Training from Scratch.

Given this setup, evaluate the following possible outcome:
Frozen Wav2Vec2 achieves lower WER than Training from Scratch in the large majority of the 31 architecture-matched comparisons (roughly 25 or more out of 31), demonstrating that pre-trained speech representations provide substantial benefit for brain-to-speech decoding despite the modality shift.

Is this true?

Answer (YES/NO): YES